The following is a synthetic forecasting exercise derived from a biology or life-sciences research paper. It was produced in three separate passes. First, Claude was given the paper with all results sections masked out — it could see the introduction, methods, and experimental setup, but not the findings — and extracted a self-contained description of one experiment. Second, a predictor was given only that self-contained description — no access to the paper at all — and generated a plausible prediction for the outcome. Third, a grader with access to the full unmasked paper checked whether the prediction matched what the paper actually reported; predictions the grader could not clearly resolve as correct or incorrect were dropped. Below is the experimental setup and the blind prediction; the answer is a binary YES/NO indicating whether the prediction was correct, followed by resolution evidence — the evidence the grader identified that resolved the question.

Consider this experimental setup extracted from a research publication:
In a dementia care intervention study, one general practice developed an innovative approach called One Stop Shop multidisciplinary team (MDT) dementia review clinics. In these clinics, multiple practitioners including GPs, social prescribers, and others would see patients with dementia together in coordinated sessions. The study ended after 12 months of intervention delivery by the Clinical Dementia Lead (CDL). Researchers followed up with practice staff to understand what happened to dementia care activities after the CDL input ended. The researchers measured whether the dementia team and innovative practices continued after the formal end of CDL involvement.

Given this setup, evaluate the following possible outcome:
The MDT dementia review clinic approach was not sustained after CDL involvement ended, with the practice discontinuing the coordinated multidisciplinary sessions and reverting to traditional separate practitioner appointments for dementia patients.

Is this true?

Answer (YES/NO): NO